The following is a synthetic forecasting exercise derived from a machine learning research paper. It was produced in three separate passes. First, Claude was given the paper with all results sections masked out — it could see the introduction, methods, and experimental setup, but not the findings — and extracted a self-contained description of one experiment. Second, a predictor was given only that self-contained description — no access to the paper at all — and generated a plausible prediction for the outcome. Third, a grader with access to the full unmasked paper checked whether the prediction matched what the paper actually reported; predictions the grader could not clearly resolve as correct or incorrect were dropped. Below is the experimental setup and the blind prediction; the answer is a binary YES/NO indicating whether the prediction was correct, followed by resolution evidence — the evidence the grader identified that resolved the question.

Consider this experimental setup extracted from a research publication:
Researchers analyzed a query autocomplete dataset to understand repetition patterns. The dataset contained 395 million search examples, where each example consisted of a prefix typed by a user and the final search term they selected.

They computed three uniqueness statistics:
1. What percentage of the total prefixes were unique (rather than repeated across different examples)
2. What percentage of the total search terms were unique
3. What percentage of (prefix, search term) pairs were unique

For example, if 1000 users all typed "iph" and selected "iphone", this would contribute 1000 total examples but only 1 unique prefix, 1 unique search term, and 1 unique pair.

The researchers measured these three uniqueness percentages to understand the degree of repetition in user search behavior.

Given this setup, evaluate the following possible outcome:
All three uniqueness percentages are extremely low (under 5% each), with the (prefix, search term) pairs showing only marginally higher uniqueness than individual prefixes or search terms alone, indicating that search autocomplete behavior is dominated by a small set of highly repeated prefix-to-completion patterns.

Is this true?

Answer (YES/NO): NO